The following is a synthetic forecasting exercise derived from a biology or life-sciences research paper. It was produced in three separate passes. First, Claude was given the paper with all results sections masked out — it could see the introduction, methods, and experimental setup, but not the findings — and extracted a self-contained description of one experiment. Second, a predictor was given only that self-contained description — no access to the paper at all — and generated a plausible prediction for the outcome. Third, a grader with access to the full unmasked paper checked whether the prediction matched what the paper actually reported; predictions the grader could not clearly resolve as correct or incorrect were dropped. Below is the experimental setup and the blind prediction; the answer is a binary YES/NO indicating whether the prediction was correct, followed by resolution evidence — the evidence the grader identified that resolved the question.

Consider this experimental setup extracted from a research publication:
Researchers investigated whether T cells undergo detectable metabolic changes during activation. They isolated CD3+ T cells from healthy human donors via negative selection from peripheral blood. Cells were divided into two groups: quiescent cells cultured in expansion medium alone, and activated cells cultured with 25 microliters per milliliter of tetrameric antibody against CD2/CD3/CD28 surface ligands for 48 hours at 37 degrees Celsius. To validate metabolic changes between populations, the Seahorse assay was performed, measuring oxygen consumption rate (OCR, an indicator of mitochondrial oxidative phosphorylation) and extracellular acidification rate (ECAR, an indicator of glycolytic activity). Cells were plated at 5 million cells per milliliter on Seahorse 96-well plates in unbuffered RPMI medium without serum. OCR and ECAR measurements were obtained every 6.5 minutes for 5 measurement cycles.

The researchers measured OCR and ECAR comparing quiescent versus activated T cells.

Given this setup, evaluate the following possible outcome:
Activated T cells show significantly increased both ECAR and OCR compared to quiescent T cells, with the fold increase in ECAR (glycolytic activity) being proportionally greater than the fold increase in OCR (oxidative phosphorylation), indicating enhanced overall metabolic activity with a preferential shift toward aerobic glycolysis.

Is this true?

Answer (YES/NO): YES